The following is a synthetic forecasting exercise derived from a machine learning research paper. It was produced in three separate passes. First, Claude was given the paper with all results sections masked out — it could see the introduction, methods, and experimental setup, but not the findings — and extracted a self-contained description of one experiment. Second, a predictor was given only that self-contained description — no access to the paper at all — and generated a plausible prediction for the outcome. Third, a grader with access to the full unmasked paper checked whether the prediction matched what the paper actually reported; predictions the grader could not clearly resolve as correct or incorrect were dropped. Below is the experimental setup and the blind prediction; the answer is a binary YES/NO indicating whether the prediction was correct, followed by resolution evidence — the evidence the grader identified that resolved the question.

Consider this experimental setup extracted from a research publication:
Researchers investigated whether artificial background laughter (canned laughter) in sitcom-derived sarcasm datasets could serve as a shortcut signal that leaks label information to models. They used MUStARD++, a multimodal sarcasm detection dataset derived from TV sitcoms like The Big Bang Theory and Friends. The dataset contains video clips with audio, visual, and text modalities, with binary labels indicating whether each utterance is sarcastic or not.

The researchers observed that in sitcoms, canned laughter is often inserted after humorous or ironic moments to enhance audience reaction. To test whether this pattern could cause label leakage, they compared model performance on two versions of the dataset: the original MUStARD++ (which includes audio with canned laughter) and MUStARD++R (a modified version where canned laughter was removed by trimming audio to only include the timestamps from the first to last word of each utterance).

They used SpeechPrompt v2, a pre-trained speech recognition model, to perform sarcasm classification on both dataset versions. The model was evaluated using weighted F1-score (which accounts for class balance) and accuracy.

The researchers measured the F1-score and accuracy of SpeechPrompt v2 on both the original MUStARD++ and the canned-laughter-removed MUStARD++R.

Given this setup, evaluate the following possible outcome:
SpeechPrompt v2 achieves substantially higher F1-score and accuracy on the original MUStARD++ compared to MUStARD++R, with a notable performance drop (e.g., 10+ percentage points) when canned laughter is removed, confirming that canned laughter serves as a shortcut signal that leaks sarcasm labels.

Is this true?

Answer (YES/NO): YES